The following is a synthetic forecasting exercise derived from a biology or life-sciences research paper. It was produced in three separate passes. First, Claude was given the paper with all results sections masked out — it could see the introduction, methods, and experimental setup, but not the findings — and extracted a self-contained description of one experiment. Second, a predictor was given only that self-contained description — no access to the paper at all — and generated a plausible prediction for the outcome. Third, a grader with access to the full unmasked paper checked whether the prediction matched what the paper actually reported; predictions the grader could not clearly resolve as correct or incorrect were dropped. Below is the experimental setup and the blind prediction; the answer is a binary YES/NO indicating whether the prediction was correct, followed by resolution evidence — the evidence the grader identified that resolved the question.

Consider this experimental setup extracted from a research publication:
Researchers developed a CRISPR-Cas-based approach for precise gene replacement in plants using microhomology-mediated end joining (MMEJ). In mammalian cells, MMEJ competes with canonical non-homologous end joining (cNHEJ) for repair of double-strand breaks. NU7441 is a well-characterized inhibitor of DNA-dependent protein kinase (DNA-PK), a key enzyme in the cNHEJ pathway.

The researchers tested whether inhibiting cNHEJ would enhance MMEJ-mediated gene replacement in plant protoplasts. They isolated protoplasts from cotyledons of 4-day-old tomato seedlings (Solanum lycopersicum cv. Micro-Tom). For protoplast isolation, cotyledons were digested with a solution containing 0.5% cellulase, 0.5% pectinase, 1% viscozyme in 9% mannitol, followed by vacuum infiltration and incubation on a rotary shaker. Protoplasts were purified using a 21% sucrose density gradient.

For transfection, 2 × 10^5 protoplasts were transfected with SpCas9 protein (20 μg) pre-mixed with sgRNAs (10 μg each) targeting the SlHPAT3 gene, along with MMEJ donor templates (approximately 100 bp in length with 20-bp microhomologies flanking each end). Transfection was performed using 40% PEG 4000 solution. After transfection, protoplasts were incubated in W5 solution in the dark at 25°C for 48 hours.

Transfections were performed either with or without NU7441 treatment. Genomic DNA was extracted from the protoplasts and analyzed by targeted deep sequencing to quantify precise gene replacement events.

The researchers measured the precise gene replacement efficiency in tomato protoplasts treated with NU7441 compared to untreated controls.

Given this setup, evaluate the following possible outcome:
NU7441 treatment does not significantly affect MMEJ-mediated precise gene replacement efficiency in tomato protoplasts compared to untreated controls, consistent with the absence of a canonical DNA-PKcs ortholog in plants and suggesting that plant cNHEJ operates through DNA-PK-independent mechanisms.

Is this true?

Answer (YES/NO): NO